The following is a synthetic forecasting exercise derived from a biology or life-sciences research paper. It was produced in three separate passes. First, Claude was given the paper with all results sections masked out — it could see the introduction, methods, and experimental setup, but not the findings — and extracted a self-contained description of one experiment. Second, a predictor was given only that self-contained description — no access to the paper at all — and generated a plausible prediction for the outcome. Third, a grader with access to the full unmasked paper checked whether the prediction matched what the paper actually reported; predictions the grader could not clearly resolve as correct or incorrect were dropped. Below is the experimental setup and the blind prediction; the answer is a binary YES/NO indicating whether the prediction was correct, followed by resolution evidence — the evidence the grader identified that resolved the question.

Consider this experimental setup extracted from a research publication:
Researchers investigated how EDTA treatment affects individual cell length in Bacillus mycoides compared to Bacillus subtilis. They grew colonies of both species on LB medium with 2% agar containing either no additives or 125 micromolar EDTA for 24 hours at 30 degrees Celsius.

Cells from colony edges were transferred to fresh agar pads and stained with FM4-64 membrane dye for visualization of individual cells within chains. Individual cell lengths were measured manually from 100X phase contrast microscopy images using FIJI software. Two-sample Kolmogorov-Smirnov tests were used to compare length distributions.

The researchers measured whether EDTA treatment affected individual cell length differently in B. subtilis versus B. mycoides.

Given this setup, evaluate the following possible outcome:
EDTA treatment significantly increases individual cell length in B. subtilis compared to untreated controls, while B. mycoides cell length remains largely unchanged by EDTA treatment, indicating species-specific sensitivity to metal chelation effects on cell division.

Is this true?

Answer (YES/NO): NO